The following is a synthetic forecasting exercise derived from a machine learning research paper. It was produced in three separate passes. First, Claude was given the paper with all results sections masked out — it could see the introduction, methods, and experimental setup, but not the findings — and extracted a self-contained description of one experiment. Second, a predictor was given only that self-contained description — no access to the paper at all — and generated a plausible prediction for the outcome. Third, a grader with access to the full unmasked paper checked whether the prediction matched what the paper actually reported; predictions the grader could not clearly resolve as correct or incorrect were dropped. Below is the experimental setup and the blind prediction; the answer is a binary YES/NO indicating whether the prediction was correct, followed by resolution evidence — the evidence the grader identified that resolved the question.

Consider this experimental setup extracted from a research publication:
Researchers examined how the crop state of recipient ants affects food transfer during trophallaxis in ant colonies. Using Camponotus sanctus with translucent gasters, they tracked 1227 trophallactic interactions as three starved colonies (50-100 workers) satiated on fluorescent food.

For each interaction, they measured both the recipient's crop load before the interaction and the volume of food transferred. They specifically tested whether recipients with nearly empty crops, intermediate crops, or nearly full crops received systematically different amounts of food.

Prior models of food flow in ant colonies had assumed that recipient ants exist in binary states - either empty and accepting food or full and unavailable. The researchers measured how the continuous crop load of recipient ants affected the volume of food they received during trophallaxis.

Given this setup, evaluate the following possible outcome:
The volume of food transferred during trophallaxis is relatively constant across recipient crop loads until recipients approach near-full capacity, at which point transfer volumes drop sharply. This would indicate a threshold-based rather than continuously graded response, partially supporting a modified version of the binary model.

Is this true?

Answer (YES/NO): NO